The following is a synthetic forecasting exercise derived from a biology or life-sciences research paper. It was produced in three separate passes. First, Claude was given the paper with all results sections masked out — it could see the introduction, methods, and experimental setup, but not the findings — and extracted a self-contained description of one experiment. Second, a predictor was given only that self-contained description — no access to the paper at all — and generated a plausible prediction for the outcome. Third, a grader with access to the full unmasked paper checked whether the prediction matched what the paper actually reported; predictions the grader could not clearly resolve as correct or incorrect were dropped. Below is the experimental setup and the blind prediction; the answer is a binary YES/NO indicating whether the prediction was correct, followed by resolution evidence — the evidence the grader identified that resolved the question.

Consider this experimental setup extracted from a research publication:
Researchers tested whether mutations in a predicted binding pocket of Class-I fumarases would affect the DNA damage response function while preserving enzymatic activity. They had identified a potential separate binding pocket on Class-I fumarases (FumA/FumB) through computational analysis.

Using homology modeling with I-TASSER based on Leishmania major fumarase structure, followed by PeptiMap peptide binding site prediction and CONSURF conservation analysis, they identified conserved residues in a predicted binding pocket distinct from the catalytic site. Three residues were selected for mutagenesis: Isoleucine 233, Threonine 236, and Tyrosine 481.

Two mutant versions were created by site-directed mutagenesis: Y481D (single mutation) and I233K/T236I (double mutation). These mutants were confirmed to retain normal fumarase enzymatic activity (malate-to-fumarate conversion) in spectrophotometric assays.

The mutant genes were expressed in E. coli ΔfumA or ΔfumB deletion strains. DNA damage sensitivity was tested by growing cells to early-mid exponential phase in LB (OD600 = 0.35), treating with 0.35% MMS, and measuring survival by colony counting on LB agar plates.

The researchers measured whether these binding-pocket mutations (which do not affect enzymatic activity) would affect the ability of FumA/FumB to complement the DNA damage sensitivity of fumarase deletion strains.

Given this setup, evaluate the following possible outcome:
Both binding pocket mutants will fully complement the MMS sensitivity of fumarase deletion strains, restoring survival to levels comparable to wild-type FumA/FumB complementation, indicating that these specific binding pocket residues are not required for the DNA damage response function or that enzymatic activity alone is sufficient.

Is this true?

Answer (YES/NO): NO